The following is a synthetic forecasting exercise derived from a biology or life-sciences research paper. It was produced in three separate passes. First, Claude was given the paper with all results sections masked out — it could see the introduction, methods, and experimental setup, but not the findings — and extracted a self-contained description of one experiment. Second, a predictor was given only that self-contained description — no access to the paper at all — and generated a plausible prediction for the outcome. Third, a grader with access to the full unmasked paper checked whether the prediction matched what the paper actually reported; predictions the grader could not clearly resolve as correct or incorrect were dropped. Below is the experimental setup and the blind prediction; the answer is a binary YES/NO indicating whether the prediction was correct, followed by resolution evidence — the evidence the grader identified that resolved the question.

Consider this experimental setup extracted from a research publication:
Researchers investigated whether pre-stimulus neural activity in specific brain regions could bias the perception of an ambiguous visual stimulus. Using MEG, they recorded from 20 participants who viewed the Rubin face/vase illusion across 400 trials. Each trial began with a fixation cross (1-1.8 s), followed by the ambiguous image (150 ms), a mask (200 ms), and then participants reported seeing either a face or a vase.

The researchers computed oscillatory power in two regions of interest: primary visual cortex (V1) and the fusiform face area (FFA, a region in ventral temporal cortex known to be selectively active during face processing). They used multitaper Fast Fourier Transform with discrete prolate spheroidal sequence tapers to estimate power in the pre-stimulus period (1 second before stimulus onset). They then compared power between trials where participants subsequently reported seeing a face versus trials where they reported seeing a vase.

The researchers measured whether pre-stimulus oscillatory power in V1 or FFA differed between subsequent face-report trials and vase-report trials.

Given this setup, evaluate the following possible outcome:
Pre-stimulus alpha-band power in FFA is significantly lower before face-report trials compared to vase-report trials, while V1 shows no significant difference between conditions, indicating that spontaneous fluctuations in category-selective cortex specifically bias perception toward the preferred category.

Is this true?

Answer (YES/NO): NO